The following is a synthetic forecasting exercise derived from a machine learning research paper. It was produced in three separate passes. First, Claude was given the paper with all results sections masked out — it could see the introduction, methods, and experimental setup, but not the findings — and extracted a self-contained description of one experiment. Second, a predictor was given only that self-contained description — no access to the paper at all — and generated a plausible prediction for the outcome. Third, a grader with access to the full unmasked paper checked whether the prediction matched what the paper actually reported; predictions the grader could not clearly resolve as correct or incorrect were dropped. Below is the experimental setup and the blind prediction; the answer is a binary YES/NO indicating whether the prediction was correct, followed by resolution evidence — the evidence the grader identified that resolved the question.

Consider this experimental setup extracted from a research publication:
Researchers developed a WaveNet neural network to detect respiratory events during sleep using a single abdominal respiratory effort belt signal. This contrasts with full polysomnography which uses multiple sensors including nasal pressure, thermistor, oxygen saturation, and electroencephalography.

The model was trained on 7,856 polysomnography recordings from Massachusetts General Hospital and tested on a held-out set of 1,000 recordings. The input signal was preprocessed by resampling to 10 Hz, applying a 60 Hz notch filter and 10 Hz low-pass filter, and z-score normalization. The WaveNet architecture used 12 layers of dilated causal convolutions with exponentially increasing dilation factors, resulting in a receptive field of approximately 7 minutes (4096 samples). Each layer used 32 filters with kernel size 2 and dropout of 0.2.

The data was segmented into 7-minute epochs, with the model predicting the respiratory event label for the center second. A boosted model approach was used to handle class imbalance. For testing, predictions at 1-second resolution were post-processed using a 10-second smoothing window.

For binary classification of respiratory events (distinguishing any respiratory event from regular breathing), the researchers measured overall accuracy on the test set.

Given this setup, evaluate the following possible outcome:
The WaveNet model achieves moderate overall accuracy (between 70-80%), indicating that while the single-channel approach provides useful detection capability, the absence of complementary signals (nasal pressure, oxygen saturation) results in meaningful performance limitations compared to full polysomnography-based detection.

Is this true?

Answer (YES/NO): NO